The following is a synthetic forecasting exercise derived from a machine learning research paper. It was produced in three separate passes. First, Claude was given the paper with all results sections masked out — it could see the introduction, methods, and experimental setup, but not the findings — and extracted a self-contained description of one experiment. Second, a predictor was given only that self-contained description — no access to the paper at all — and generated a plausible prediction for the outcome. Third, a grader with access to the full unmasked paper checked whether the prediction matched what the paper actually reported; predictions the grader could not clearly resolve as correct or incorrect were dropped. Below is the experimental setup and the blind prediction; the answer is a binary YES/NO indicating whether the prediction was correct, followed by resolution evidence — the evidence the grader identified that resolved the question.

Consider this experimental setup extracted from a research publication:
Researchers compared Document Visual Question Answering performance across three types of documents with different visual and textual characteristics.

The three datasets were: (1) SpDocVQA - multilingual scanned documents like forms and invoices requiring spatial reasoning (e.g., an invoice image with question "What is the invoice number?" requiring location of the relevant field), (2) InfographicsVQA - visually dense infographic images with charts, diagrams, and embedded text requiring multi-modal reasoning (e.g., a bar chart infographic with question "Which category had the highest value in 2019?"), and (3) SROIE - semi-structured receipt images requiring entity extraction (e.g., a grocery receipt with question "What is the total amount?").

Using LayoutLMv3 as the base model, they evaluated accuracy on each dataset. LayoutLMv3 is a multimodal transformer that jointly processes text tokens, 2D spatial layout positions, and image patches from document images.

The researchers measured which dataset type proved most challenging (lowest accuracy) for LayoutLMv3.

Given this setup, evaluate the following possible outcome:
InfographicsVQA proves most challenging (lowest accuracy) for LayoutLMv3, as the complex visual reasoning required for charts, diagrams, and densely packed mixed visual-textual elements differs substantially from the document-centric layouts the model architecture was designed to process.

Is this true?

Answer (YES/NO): YES